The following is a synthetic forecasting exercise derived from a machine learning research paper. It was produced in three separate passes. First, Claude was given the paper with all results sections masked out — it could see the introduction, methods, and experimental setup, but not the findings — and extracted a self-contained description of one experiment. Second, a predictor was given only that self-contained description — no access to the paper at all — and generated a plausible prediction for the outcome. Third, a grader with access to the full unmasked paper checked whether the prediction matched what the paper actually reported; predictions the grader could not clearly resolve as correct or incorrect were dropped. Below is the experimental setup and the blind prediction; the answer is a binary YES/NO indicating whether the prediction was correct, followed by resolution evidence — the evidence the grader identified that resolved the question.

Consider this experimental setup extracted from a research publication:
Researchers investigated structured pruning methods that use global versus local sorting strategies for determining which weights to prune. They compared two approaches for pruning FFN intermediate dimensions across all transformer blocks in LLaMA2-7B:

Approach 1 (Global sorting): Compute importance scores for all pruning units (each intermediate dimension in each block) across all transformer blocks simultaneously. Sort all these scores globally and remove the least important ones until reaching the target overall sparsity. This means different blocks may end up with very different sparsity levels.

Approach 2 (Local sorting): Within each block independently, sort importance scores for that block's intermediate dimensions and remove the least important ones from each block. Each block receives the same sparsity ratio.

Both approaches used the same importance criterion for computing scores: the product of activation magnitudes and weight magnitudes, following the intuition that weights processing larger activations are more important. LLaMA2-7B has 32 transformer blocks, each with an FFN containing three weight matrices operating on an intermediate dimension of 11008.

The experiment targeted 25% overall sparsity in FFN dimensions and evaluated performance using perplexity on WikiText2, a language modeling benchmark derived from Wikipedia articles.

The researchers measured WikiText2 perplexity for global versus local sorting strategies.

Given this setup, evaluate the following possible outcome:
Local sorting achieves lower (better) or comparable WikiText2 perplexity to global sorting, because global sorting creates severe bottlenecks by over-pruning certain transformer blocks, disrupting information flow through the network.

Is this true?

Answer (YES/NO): NO